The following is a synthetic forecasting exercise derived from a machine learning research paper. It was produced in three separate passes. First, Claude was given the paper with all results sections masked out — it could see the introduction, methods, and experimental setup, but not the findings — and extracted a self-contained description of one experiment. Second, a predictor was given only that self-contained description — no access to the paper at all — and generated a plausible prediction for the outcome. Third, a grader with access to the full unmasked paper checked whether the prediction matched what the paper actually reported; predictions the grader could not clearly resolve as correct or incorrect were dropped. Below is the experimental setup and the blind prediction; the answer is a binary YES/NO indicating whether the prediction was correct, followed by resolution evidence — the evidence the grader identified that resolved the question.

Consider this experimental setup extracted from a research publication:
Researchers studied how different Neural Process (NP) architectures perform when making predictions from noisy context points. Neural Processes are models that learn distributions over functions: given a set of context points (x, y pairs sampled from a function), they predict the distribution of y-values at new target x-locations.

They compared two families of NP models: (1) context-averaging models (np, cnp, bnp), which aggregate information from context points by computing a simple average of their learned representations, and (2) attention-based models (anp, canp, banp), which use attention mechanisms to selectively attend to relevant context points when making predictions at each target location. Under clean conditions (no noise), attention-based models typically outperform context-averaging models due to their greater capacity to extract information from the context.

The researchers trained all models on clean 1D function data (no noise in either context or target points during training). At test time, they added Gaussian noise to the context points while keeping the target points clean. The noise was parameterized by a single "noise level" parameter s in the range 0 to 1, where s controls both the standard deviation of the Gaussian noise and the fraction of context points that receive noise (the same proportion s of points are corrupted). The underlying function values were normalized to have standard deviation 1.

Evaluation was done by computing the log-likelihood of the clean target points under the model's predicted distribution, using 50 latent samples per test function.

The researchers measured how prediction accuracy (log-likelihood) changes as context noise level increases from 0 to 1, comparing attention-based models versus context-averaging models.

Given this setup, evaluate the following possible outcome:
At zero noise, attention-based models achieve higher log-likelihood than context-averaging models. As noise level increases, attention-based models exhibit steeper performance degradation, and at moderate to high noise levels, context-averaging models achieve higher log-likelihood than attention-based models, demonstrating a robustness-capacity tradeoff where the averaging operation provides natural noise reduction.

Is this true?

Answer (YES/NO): YES